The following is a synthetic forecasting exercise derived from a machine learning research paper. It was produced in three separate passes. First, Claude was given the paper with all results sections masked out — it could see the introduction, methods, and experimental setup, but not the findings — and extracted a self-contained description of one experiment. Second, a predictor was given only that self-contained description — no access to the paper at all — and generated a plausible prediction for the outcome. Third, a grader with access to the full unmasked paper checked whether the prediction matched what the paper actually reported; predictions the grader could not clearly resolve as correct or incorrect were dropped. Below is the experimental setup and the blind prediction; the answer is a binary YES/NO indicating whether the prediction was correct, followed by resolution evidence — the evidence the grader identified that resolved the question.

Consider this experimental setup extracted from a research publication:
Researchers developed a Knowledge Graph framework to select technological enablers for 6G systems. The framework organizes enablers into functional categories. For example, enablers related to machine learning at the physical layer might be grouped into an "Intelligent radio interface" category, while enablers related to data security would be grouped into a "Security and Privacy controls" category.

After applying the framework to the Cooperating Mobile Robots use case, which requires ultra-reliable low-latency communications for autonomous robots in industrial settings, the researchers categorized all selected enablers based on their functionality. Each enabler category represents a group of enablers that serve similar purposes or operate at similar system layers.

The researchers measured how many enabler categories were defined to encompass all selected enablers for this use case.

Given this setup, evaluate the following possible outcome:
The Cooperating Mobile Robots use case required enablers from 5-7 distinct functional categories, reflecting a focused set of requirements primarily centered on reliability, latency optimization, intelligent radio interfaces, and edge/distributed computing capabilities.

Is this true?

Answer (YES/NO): NO